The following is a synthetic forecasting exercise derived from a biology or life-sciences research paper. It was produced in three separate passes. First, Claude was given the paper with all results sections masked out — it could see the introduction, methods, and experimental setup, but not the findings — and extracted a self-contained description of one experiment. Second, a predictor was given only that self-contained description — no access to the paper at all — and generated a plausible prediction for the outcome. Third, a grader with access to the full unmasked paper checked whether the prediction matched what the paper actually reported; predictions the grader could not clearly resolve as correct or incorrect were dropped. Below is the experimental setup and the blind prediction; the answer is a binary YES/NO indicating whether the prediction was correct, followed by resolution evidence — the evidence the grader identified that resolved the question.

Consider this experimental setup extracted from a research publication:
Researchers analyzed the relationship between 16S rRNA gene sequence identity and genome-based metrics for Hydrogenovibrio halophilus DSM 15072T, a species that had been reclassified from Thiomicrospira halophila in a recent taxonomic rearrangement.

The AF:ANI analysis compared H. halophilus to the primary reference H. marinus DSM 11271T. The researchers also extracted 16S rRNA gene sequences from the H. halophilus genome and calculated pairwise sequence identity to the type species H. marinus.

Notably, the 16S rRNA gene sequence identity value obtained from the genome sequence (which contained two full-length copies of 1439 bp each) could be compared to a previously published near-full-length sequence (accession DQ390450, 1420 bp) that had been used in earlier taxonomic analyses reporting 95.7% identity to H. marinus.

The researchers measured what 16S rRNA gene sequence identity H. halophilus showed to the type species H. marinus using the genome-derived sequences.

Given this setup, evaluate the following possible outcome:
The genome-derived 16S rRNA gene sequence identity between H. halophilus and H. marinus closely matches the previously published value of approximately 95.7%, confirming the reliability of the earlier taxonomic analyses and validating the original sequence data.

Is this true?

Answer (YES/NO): NO